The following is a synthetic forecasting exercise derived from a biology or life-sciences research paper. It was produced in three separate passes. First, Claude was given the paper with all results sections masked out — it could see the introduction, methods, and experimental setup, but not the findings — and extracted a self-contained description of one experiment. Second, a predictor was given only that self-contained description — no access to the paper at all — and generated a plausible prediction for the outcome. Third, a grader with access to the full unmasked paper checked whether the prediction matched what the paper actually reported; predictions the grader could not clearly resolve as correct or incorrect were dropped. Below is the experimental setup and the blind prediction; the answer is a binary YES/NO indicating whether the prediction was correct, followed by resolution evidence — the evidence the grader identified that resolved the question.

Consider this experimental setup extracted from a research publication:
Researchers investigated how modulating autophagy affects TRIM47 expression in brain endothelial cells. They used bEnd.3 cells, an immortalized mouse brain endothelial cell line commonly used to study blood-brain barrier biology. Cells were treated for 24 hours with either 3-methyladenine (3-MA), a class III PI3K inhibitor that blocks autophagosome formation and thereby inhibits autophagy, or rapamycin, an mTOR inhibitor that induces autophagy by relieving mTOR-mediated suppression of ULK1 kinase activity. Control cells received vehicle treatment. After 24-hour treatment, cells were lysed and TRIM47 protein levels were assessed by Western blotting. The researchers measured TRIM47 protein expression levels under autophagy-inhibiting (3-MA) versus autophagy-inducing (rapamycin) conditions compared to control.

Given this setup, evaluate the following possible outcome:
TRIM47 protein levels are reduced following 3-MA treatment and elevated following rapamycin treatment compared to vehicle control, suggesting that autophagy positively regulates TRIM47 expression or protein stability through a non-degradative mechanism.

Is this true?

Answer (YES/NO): NO